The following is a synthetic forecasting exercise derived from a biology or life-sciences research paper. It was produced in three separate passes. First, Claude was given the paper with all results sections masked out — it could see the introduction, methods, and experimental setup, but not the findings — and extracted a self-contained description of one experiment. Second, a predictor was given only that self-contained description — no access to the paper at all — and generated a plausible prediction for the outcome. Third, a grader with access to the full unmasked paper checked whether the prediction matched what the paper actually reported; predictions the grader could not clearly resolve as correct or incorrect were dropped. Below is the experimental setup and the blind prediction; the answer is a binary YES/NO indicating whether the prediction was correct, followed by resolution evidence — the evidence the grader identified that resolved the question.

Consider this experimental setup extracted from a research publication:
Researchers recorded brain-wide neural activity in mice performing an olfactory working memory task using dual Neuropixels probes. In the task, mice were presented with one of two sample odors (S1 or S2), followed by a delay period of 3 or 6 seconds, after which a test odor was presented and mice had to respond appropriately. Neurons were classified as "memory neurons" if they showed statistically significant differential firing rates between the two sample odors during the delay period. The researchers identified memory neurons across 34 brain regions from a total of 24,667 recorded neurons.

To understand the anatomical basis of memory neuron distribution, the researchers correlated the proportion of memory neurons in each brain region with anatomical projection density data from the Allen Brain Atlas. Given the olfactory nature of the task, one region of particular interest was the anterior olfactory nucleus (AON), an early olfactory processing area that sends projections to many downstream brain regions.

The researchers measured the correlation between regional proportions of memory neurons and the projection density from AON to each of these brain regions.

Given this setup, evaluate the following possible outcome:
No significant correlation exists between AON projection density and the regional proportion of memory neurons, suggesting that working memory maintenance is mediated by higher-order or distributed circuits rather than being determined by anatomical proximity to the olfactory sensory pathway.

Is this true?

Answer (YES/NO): NO